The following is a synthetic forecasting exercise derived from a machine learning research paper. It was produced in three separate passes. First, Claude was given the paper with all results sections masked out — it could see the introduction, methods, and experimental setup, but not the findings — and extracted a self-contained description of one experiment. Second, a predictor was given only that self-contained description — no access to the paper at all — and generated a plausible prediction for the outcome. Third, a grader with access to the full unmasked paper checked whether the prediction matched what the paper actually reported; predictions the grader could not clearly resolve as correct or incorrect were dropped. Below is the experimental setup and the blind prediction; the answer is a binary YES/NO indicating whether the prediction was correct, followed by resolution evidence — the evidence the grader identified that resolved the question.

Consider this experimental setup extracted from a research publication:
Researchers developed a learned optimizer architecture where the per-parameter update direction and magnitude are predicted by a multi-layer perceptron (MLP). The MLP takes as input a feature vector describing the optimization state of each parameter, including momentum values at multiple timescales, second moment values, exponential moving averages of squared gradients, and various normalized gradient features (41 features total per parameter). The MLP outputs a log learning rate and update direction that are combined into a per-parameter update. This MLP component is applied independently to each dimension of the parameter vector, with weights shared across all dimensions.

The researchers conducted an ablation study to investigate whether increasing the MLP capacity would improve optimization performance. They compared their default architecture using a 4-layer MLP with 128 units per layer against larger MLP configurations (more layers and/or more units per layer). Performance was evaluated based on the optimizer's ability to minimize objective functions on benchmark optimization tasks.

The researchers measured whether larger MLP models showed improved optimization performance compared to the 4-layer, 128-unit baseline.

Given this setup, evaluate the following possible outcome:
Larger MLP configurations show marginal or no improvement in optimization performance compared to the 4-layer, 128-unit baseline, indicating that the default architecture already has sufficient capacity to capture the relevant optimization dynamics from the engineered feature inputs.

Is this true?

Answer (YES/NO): YES